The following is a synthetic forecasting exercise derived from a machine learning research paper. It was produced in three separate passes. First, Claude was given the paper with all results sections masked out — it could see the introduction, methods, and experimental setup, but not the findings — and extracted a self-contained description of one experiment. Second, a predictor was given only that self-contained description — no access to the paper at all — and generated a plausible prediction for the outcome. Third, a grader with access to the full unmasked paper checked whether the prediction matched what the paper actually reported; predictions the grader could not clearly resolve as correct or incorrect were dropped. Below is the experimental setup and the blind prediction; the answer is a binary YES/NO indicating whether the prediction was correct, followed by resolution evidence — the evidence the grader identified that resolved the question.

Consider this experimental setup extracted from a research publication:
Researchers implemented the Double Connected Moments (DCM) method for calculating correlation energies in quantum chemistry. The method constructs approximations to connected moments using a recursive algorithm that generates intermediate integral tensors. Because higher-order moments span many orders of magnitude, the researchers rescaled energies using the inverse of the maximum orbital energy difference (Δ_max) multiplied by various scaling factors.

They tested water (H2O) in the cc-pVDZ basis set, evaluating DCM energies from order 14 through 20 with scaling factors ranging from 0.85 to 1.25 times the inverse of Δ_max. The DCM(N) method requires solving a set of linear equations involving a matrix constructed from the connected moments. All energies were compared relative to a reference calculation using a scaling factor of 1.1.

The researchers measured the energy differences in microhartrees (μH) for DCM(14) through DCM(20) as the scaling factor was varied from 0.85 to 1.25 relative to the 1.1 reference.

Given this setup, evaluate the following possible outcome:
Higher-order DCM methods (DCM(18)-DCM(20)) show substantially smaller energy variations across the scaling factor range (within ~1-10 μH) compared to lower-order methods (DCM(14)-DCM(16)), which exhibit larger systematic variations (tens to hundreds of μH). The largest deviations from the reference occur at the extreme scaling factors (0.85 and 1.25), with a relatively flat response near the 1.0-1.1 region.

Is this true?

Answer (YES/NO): NO